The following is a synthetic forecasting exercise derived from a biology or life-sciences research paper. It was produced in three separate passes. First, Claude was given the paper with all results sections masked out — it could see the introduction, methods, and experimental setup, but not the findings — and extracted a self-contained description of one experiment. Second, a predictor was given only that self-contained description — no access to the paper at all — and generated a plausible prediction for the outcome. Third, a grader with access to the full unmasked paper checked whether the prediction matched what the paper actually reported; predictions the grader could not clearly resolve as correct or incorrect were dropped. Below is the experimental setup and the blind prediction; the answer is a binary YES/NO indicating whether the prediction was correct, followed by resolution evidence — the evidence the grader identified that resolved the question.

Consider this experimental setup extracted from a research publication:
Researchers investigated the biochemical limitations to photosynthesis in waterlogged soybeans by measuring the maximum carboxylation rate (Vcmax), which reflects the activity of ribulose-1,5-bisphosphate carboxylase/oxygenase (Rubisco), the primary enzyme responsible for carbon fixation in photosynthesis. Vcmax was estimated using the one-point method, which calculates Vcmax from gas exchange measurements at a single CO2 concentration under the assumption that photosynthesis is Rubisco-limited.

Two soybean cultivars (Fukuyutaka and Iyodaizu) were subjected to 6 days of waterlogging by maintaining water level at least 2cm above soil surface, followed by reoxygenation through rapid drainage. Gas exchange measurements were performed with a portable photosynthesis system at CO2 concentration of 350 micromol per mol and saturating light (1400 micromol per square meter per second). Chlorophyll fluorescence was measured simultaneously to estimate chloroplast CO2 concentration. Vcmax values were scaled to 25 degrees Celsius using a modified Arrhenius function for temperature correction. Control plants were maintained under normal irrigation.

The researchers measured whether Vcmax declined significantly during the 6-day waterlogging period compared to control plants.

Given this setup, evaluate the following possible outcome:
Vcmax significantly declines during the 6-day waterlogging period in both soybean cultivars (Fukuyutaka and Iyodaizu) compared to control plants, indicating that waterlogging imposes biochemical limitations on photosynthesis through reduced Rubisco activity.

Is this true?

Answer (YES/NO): NO